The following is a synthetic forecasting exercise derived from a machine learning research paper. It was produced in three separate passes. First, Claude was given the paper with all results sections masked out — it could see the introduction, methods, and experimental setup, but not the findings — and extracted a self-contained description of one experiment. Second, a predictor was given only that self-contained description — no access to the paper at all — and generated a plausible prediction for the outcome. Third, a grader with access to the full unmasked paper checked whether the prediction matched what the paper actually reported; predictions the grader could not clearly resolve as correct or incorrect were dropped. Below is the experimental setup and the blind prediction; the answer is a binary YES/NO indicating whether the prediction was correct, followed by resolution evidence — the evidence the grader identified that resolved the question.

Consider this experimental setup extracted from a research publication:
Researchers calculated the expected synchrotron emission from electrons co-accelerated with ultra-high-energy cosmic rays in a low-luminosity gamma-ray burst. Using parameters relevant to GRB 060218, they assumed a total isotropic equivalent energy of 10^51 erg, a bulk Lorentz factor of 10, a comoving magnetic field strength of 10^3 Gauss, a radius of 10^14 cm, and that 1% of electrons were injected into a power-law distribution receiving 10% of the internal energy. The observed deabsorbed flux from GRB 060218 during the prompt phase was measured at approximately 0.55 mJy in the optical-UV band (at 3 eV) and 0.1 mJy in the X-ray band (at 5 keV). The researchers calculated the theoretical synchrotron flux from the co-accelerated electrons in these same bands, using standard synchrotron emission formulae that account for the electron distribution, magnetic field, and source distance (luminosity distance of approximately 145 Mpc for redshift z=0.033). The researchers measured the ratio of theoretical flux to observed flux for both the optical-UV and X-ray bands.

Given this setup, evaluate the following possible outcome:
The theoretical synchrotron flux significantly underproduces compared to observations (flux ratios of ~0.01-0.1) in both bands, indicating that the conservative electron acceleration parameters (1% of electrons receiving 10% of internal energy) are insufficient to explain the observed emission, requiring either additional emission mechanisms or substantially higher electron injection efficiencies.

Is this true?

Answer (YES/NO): NO